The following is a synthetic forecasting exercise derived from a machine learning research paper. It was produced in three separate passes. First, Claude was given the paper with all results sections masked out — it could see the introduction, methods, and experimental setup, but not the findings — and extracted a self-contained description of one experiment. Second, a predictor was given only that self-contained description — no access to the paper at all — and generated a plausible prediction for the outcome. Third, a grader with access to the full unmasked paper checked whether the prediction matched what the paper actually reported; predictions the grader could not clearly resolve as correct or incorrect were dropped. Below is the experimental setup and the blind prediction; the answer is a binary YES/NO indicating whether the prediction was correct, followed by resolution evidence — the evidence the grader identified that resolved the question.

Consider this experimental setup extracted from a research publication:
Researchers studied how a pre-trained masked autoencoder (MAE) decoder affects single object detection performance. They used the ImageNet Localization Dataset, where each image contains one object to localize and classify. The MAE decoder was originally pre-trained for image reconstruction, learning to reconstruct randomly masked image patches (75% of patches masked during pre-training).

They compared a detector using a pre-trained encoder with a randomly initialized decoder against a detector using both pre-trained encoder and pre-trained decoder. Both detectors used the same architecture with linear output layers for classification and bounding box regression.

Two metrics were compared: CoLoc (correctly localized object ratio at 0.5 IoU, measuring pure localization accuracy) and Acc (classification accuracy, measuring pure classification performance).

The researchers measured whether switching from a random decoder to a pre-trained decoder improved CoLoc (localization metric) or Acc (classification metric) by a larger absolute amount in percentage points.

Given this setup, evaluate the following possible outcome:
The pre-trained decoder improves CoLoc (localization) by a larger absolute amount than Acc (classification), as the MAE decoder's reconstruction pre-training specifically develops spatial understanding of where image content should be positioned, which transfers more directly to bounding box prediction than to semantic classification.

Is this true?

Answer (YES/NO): YES